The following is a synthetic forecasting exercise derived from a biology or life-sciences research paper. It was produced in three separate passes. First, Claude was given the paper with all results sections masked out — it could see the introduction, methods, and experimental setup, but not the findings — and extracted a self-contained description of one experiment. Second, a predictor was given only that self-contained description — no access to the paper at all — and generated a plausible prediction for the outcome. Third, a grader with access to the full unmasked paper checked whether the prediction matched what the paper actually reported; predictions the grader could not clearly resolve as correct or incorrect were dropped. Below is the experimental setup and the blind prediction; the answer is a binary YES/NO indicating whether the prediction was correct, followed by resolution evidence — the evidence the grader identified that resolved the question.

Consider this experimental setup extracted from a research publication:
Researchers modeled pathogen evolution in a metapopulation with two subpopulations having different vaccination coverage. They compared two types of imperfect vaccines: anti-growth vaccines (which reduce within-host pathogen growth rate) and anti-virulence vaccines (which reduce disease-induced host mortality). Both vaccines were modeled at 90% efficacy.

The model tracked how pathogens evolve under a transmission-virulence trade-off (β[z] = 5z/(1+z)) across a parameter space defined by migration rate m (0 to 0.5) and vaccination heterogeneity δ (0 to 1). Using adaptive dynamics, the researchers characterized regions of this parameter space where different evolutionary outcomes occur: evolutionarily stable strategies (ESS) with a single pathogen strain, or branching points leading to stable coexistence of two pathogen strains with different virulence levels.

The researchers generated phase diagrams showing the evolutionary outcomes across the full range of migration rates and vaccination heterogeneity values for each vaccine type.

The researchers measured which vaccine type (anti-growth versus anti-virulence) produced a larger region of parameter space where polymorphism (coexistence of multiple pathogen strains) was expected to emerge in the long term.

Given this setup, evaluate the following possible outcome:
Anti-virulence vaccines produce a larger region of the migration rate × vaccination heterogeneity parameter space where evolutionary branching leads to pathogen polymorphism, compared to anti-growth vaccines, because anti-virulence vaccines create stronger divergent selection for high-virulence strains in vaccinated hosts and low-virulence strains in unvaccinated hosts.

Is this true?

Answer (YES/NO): NO